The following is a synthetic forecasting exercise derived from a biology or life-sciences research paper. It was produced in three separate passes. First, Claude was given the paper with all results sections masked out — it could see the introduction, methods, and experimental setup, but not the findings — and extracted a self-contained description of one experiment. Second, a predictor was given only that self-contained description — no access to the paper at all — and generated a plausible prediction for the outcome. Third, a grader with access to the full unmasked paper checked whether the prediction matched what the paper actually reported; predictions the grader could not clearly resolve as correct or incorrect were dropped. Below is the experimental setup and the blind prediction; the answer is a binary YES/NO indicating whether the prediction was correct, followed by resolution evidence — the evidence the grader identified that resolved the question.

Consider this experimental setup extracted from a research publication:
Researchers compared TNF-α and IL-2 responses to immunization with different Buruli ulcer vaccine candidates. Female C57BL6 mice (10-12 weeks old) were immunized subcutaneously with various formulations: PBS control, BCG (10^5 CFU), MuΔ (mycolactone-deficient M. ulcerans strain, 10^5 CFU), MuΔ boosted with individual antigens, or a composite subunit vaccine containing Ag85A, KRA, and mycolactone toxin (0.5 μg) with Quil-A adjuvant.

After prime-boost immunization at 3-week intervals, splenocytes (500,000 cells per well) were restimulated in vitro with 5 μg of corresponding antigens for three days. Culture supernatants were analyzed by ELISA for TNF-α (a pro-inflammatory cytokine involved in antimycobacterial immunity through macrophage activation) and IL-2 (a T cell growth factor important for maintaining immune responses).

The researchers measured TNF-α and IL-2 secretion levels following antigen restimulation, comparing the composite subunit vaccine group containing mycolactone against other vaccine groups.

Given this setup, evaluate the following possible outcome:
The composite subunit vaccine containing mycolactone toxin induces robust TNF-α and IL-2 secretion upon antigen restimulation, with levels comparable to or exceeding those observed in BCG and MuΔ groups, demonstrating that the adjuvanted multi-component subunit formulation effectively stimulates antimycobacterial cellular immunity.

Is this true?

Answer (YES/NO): YES